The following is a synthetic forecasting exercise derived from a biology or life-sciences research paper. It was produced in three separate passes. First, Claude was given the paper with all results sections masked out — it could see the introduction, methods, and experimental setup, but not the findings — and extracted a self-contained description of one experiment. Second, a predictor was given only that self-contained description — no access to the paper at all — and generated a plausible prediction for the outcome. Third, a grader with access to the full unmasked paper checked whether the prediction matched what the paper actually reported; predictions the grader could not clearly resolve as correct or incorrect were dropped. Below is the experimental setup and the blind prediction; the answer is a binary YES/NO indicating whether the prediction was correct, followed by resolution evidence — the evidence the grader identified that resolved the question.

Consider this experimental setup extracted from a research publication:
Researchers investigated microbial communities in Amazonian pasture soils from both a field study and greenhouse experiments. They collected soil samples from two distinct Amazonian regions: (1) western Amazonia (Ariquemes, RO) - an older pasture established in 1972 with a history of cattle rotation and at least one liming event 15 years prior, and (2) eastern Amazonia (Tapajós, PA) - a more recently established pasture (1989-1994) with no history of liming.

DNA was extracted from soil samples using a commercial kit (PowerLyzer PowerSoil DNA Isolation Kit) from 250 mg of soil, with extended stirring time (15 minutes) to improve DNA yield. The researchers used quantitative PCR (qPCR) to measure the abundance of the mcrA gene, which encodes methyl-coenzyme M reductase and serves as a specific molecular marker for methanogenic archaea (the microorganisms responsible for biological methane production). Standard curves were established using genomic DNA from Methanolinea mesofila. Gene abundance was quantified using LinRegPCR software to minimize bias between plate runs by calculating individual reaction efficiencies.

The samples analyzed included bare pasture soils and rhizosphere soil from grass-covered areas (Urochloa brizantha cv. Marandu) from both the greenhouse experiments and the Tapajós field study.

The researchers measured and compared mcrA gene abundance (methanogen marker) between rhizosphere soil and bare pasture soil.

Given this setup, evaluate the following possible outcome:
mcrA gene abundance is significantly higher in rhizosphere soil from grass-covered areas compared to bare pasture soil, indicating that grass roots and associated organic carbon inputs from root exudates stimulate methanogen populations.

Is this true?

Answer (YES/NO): NO